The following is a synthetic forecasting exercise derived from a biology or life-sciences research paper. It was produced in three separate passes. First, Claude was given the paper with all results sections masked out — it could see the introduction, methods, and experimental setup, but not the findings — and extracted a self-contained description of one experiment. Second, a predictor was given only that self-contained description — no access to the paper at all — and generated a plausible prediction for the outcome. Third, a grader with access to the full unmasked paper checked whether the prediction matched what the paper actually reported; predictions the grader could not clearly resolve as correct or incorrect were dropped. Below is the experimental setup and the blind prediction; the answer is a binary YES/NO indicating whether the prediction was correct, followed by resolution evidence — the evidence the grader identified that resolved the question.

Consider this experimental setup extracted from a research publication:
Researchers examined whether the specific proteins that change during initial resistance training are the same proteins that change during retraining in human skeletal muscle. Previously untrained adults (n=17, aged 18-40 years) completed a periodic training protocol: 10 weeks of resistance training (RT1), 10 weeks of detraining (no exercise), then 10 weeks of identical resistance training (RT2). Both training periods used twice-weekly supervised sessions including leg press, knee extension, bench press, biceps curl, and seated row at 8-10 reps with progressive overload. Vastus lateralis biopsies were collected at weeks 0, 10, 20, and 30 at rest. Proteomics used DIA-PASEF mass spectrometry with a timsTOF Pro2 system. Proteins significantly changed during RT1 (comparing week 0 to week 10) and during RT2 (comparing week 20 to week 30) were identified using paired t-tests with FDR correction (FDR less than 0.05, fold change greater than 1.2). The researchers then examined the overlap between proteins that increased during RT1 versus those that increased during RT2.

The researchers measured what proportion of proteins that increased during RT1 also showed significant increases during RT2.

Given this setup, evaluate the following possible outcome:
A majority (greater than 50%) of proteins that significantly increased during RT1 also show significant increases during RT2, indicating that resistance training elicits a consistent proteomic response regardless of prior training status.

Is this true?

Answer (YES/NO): YES